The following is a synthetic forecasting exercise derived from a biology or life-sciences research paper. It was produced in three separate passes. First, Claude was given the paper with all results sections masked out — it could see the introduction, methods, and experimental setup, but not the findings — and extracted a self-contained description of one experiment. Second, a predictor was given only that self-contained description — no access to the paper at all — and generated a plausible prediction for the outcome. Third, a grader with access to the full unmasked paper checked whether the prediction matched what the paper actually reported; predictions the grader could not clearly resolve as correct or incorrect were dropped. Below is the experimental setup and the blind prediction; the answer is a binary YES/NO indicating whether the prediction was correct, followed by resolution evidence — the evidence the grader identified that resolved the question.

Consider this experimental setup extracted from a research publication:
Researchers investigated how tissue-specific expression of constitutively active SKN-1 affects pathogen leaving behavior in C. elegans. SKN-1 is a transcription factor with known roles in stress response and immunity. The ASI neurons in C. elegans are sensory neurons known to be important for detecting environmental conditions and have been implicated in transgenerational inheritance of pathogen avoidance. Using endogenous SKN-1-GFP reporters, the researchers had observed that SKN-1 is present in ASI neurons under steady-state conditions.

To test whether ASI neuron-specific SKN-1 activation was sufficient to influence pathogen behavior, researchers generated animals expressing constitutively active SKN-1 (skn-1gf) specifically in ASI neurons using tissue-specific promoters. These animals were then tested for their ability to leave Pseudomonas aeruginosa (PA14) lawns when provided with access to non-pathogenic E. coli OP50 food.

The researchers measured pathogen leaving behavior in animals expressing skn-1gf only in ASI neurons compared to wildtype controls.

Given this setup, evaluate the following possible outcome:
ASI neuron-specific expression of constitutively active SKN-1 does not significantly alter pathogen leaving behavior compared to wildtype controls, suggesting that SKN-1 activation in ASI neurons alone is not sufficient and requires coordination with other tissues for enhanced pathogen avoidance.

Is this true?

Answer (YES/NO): NO